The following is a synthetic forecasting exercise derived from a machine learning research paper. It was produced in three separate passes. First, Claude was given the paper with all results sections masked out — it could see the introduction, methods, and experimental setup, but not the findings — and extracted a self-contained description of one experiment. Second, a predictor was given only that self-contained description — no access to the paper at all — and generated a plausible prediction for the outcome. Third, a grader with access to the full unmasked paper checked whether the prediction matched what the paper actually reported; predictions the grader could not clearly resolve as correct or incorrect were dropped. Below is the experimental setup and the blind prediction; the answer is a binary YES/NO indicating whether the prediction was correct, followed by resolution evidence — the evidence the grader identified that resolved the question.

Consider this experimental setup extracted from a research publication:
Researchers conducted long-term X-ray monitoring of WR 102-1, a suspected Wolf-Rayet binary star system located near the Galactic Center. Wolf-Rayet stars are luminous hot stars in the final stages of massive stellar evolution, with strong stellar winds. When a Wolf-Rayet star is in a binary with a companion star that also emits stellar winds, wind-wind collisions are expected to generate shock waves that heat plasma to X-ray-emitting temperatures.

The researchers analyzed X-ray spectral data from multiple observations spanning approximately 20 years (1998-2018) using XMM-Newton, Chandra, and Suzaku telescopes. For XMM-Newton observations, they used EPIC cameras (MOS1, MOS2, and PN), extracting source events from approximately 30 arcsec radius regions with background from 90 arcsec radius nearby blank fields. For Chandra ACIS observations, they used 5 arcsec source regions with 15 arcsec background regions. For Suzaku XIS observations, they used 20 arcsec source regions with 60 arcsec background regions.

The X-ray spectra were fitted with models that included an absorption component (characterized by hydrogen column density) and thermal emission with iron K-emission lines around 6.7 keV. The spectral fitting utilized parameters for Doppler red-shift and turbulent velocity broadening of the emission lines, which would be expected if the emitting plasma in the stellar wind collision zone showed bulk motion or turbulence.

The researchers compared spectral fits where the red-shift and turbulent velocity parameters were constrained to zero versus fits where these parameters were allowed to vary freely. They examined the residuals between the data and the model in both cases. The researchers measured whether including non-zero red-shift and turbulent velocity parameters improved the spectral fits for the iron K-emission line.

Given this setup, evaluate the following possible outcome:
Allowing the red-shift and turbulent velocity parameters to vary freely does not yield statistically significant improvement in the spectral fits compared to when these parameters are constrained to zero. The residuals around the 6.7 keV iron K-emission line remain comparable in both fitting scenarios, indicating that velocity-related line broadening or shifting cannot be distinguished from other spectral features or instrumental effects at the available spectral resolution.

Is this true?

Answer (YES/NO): NO